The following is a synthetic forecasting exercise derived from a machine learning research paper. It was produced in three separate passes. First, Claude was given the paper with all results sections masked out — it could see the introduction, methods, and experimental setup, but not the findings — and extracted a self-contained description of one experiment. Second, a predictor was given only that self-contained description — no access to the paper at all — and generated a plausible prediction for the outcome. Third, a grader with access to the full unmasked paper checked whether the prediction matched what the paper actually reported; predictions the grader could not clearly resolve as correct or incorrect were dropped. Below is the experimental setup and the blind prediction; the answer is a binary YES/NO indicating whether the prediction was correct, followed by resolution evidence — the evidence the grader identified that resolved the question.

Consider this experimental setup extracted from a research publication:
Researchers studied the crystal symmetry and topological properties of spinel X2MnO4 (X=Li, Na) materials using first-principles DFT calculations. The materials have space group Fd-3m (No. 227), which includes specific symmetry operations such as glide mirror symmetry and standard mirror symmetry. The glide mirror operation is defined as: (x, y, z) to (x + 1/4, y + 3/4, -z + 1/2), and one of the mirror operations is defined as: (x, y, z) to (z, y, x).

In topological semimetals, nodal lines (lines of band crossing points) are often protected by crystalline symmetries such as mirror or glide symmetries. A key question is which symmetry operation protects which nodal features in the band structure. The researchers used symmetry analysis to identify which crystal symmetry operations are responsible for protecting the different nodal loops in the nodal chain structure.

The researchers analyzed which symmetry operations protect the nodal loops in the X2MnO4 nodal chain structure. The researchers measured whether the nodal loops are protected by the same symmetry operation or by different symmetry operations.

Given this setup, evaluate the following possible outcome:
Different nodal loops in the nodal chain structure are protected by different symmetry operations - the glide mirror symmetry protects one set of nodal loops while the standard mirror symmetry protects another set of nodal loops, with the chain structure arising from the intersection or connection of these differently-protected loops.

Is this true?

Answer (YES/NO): YES